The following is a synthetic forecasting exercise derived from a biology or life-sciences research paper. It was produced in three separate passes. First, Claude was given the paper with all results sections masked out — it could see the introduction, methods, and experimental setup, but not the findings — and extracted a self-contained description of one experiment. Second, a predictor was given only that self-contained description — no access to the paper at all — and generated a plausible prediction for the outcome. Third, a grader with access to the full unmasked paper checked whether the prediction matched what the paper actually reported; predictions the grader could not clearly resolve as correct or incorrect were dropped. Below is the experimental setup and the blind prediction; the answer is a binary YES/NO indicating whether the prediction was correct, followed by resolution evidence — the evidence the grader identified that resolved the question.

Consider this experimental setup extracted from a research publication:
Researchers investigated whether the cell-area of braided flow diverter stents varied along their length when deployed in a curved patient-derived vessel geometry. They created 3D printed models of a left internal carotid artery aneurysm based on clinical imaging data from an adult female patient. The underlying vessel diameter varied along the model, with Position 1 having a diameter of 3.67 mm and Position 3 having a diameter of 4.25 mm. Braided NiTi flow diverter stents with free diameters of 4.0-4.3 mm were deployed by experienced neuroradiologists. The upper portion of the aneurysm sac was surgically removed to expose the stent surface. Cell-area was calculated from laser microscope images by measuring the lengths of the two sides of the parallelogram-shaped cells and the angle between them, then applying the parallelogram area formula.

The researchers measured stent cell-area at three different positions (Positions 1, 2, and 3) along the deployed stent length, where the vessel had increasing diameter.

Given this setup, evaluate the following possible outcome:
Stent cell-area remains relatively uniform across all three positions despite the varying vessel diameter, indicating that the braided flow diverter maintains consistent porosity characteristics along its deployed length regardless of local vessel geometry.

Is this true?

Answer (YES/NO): NO